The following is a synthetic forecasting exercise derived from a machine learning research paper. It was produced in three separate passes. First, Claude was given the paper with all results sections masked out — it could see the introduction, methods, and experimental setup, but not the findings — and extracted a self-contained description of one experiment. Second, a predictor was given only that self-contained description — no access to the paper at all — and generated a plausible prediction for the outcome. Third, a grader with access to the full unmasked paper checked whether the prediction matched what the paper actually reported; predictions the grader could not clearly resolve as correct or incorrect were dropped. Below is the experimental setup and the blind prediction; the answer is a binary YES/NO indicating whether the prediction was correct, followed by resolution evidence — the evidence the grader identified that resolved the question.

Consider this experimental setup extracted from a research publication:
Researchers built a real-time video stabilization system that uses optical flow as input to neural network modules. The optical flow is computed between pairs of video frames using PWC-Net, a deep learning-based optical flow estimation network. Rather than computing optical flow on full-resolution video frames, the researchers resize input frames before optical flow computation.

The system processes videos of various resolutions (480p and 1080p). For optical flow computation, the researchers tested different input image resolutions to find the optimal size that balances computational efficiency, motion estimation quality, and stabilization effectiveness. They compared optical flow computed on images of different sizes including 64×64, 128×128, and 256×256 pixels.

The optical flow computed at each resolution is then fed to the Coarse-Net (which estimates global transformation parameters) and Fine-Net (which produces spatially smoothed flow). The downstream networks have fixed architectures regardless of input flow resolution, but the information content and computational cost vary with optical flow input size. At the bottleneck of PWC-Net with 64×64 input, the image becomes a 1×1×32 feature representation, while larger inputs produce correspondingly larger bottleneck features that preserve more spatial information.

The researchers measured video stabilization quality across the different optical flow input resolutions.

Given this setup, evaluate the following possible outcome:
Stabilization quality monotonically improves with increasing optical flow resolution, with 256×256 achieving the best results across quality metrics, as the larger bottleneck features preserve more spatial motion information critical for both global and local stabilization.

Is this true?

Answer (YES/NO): NO